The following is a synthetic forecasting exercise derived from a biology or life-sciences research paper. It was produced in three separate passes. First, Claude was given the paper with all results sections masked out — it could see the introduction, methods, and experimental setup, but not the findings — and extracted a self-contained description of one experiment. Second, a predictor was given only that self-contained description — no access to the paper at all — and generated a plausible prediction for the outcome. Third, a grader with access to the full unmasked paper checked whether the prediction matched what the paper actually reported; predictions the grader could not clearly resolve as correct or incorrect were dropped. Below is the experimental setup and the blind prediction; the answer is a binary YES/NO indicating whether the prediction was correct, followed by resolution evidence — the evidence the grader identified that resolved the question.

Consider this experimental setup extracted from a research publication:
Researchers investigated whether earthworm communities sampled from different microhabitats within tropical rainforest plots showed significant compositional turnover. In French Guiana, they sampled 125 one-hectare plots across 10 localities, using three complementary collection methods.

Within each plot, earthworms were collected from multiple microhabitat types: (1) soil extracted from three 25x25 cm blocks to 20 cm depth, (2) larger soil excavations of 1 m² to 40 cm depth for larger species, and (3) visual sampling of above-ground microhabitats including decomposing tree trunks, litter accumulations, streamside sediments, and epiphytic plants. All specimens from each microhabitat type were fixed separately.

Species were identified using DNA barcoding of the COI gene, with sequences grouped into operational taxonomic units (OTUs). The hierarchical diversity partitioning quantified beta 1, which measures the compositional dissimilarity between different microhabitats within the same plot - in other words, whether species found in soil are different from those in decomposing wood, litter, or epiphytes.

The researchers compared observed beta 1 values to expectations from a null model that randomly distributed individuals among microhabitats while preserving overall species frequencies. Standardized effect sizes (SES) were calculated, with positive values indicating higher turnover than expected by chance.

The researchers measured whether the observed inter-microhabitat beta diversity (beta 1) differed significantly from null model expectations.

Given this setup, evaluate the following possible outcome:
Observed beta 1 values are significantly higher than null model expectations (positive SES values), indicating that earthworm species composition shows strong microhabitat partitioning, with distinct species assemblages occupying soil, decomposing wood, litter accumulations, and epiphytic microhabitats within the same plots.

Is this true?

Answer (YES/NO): NO